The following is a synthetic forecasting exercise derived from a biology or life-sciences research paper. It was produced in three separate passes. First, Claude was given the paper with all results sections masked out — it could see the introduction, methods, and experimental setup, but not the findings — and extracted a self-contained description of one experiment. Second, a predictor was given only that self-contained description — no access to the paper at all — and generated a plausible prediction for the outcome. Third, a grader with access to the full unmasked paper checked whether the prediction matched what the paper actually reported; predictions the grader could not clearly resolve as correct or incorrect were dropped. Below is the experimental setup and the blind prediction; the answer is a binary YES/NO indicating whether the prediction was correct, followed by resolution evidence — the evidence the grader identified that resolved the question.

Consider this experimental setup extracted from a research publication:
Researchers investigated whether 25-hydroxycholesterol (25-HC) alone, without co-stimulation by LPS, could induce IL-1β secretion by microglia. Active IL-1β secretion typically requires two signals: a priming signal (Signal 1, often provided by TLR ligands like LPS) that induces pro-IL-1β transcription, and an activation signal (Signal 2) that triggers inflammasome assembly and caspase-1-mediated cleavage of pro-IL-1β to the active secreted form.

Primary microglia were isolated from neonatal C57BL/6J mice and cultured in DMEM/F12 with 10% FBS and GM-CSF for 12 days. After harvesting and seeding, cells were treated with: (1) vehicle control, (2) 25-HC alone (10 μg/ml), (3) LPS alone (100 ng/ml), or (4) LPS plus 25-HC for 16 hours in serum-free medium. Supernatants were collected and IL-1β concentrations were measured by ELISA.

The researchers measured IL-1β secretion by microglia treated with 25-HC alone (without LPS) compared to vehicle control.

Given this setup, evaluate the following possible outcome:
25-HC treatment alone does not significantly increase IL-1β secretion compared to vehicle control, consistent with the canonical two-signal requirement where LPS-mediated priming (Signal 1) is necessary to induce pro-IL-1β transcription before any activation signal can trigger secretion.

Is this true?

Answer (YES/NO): YES